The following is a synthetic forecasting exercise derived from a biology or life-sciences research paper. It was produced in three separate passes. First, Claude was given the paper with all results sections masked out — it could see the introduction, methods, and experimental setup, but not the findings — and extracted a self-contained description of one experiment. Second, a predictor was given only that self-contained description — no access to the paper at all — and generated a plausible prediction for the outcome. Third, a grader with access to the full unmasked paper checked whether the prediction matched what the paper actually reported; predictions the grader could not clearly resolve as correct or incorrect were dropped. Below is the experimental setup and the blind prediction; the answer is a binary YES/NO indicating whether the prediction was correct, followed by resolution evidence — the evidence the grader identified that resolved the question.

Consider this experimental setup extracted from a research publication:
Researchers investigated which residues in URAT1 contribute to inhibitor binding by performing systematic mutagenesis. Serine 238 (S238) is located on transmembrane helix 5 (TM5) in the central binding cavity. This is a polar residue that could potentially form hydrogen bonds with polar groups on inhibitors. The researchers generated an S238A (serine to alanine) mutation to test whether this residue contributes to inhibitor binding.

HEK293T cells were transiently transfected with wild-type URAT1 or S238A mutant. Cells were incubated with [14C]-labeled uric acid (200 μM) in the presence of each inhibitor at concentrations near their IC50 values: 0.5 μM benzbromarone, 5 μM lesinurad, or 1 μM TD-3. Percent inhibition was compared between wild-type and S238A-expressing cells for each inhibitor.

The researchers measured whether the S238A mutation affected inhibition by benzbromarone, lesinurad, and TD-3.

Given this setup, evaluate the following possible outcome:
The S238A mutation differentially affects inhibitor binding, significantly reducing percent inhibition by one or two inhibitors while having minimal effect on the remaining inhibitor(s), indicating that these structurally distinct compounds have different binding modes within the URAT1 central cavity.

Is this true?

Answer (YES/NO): NO